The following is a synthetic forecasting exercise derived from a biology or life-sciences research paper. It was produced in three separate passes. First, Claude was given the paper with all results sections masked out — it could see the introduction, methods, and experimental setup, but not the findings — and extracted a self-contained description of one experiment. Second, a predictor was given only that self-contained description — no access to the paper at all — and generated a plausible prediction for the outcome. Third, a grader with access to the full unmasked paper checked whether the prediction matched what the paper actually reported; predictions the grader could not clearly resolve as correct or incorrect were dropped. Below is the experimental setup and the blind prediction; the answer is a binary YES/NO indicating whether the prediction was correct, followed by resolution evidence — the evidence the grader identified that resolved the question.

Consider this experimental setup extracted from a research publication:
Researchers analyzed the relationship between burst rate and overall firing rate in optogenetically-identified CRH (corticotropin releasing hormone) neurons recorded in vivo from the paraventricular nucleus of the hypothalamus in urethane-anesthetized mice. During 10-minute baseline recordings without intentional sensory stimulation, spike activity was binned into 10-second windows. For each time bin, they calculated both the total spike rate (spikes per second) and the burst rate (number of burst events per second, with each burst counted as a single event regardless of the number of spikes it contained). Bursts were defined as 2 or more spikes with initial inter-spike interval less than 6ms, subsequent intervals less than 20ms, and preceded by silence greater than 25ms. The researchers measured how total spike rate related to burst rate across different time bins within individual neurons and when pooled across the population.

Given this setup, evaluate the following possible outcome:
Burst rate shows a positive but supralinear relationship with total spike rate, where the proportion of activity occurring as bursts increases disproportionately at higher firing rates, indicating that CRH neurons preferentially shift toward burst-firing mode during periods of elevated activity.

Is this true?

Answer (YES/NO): NO